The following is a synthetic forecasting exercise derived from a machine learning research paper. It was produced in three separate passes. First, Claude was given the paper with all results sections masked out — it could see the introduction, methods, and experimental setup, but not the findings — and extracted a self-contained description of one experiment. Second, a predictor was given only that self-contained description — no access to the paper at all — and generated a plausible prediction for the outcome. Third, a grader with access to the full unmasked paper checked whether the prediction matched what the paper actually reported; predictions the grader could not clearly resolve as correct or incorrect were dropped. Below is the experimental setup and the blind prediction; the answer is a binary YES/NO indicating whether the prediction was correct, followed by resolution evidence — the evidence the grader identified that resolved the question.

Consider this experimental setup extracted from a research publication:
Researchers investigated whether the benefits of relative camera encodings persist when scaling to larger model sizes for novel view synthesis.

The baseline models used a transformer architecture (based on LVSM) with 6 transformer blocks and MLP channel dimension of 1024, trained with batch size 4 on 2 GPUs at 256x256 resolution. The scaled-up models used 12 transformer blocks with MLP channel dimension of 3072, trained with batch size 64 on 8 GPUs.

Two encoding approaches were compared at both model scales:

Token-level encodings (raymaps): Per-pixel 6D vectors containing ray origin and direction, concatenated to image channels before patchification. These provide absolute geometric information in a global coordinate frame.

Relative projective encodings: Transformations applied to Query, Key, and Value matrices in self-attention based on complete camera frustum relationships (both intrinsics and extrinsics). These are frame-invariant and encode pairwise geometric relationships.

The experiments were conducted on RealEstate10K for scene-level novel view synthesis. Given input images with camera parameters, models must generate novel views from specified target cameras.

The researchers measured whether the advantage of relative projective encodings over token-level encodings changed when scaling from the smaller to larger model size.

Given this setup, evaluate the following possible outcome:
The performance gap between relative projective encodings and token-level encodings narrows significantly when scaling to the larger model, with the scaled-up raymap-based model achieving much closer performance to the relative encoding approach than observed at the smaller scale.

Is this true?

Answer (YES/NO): YES